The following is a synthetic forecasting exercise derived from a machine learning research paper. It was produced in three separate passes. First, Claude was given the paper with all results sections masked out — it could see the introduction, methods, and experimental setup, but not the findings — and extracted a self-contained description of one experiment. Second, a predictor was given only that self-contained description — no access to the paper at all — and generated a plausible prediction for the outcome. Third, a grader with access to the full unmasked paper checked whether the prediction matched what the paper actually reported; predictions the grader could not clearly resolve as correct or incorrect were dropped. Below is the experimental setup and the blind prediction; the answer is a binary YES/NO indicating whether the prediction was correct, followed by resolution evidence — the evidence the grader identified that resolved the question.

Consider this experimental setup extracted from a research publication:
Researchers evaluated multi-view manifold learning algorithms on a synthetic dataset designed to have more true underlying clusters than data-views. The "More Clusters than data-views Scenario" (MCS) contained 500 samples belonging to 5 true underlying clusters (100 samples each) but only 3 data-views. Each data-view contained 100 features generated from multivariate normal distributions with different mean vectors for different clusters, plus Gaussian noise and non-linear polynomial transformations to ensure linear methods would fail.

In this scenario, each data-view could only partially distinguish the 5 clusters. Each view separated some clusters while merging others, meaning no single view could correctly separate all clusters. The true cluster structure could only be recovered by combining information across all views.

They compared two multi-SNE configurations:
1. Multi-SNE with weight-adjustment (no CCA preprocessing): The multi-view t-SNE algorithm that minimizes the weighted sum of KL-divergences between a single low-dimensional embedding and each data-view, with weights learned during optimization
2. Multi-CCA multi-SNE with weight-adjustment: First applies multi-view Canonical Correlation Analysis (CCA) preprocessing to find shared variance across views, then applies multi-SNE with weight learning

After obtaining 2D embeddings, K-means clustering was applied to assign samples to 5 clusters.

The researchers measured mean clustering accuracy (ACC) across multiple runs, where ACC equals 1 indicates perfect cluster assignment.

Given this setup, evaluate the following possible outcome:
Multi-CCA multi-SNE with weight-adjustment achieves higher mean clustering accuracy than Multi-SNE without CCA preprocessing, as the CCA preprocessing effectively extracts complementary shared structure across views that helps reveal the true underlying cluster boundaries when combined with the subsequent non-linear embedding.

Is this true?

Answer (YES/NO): YES